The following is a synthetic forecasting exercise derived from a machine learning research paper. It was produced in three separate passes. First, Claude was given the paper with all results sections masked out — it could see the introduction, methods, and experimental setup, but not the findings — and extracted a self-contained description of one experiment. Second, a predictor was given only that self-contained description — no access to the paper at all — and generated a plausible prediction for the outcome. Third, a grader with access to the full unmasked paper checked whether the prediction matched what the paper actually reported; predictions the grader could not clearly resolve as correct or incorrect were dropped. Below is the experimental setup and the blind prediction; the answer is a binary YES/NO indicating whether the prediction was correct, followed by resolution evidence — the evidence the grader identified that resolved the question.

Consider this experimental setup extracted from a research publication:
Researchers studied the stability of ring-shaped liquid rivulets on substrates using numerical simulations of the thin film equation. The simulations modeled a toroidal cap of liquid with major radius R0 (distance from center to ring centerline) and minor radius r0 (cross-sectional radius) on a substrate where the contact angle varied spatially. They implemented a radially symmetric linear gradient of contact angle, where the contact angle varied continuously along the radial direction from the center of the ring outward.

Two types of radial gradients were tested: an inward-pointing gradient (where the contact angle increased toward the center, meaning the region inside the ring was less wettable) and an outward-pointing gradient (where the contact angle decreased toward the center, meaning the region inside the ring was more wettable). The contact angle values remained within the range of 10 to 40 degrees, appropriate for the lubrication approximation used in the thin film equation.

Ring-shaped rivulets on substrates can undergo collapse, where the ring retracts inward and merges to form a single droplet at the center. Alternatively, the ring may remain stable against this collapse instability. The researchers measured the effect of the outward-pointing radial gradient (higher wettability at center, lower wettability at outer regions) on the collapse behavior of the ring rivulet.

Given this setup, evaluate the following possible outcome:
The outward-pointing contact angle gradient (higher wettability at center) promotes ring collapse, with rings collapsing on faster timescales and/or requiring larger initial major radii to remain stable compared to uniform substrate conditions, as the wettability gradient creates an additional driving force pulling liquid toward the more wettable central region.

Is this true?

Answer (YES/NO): YES